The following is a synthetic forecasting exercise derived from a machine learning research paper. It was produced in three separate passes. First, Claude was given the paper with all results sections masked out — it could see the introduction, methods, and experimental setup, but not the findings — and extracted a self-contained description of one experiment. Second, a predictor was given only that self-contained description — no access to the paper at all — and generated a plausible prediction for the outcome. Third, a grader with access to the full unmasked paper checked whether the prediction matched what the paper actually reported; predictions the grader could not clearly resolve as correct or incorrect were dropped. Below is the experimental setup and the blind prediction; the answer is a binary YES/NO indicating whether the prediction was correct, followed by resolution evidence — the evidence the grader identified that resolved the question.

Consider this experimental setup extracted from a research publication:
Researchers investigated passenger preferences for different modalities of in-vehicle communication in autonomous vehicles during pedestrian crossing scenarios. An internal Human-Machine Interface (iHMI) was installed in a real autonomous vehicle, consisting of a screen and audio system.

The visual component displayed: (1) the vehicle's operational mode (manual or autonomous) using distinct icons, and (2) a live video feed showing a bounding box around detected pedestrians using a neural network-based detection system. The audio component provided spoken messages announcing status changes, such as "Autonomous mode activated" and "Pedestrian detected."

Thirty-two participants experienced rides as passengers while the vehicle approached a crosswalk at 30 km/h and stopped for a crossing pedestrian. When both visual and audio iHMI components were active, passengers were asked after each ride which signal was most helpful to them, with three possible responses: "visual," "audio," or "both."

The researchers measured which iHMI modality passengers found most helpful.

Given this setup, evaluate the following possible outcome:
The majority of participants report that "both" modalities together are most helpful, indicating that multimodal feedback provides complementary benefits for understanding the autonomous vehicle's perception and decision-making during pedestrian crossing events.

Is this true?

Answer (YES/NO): NO